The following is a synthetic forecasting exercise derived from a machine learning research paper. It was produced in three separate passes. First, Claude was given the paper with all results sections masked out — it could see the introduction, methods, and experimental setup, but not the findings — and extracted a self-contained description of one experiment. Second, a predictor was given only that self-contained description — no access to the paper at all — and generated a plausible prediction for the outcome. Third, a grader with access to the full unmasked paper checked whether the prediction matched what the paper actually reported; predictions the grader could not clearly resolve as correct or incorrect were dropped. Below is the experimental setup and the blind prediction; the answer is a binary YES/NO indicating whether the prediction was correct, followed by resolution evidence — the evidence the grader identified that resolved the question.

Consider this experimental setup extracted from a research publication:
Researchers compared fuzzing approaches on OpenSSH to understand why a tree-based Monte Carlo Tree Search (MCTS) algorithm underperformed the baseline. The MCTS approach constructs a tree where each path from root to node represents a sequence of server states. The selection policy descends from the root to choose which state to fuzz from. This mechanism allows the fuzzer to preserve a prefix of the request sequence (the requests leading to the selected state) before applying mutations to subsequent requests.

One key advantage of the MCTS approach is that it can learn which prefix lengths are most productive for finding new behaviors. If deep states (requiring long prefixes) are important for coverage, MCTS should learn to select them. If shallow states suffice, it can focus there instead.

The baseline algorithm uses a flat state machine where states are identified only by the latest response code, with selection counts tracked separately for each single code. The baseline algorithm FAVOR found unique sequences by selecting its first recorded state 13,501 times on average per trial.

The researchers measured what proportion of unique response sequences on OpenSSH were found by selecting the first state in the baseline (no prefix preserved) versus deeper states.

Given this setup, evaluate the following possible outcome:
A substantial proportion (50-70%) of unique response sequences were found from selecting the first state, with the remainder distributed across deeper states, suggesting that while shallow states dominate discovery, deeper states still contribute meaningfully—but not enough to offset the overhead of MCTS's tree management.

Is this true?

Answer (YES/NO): NO